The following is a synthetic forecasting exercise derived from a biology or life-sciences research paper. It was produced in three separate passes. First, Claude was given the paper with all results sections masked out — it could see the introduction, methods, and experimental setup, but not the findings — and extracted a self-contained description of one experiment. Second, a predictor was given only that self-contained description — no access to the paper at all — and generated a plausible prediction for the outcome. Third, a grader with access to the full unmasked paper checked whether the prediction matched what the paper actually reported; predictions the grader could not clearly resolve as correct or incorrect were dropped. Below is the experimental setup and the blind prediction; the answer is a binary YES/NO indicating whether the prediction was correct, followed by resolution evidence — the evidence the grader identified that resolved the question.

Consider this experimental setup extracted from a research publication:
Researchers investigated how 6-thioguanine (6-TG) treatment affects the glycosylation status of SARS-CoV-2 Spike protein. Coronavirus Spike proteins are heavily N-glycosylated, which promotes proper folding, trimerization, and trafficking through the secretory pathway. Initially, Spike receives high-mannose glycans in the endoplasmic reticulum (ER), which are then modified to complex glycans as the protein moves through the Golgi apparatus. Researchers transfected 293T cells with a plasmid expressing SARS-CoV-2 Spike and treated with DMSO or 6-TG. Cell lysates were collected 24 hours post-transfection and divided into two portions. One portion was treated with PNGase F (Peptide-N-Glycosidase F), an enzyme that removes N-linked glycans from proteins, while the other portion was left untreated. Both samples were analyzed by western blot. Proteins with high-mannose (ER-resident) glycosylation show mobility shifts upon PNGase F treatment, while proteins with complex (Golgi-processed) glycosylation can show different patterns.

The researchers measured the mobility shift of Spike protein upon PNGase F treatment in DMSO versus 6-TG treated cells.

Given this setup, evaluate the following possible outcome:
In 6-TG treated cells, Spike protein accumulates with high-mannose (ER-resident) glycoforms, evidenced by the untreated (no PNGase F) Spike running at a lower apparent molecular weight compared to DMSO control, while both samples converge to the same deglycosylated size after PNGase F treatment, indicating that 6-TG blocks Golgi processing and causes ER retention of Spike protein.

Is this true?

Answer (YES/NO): NO